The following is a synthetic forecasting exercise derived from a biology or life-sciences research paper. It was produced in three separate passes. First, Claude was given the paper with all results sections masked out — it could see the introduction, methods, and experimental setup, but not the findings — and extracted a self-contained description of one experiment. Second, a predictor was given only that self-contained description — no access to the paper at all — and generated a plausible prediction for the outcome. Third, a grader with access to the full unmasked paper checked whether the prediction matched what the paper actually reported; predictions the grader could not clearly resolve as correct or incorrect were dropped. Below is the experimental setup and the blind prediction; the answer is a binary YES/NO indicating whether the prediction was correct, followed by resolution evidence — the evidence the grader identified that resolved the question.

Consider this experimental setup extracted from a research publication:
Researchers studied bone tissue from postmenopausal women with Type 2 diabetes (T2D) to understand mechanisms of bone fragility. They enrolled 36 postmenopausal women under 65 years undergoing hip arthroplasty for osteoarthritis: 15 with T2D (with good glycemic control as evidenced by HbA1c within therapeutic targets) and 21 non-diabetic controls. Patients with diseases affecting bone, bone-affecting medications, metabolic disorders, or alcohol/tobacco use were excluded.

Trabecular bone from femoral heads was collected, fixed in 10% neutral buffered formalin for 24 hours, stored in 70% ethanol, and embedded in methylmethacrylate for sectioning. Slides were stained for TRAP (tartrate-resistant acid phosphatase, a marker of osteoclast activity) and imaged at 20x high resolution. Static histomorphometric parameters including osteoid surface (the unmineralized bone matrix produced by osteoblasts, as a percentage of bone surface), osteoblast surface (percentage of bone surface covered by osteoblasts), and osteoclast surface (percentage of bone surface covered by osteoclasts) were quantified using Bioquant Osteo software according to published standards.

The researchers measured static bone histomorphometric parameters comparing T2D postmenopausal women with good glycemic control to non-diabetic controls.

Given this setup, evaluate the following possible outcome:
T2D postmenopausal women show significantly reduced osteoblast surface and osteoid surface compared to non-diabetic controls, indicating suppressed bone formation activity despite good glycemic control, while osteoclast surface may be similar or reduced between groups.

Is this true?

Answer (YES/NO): NO